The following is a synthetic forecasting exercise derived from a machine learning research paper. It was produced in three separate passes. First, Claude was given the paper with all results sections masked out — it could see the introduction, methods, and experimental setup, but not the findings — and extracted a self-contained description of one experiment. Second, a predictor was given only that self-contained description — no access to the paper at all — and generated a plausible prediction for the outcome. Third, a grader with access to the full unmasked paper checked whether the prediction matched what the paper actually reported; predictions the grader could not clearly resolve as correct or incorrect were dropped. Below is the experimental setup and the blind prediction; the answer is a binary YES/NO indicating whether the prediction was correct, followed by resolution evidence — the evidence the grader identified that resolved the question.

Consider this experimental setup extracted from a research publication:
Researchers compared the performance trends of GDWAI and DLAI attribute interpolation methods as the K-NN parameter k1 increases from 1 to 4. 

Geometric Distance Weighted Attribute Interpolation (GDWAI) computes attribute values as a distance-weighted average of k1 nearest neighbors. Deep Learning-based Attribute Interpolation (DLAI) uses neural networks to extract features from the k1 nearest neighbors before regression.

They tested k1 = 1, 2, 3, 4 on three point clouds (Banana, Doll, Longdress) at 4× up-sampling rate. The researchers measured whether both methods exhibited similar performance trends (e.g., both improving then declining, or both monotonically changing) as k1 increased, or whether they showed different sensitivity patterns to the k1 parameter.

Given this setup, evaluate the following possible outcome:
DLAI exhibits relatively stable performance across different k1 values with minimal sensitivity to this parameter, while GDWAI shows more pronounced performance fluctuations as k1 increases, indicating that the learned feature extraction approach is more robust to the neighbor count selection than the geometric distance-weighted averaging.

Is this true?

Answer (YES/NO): NO